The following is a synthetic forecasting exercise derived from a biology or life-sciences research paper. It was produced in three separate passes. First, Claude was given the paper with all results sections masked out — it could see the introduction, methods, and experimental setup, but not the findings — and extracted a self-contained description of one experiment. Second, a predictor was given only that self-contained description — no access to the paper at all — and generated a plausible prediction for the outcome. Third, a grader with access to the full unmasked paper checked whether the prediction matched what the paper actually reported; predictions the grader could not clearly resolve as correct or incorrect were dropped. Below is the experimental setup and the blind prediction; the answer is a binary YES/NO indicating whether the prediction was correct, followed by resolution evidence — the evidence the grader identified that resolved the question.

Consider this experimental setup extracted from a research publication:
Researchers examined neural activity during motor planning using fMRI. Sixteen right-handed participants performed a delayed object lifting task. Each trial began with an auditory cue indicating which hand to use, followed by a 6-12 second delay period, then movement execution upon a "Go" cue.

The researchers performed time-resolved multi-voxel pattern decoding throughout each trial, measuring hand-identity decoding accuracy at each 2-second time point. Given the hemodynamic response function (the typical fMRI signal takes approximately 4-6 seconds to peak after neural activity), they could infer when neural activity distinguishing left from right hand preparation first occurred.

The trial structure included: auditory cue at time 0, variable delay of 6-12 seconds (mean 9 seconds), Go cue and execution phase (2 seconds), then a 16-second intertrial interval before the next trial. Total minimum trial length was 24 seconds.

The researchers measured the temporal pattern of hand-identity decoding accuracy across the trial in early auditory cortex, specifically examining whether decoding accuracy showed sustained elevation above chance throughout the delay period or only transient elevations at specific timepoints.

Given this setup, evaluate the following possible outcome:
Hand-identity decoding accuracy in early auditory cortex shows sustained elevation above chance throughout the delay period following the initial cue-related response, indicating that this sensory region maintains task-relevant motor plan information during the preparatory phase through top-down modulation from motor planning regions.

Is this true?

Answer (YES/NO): NO